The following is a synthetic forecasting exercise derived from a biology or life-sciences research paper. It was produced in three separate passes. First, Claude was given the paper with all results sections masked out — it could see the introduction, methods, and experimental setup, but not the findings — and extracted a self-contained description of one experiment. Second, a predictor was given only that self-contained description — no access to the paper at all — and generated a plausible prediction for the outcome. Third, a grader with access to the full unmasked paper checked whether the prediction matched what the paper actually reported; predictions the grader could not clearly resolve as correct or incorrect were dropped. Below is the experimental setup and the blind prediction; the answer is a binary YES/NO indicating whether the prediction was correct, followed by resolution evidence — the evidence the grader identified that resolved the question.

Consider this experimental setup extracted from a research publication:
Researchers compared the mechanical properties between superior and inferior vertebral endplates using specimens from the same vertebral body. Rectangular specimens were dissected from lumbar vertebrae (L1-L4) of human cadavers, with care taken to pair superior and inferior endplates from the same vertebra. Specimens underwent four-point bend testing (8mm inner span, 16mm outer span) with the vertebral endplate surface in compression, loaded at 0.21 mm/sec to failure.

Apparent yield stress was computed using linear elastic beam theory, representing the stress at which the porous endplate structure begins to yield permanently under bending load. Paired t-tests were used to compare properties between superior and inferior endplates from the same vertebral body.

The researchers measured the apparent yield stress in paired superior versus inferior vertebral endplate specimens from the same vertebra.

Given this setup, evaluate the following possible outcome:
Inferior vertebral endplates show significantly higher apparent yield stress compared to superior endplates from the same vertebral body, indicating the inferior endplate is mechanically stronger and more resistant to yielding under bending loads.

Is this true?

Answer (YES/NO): NO